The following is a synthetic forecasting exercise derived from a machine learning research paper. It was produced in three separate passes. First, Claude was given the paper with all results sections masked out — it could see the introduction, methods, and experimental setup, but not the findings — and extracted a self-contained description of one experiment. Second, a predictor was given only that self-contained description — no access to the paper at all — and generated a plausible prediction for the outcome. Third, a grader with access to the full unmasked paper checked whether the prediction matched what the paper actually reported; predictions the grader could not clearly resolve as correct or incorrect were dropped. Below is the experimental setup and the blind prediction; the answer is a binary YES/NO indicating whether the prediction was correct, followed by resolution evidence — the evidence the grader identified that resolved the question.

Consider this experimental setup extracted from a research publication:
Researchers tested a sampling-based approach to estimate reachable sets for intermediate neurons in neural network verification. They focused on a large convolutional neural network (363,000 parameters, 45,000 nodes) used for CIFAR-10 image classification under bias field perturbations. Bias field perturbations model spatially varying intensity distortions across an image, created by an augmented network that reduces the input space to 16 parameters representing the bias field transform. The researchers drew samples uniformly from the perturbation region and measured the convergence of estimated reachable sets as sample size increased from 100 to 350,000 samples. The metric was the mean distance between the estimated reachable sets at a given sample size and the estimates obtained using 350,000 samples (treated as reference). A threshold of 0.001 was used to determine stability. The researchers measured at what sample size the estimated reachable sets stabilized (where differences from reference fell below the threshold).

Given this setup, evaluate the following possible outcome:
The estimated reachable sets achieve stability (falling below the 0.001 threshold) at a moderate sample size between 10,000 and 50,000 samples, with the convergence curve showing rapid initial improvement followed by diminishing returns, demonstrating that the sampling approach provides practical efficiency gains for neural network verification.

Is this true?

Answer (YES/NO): NO